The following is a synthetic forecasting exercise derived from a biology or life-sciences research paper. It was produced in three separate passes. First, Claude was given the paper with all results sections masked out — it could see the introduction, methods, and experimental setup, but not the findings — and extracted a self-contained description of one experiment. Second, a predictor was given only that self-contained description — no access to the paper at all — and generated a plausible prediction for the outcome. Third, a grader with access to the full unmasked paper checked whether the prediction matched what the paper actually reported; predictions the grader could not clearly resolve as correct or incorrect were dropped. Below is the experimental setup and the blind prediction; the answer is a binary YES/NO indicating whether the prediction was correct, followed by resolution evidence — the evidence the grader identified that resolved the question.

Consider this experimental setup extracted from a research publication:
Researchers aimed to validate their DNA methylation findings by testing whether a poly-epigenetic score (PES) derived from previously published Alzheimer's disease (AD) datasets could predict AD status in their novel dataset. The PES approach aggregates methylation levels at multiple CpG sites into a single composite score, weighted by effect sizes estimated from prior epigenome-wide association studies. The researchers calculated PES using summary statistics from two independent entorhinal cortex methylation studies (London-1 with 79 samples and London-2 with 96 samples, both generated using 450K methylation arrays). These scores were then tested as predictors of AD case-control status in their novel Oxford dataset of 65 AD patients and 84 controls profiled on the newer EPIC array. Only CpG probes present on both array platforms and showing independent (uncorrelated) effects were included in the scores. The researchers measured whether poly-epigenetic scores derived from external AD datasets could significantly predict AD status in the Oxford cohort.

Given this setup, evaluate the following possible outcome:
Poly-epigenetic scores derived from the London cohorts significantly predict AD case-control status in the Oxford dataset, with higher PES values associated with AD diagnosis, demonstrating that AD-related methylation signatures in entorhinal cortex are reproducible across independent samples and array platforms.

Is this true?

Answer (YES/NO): NO